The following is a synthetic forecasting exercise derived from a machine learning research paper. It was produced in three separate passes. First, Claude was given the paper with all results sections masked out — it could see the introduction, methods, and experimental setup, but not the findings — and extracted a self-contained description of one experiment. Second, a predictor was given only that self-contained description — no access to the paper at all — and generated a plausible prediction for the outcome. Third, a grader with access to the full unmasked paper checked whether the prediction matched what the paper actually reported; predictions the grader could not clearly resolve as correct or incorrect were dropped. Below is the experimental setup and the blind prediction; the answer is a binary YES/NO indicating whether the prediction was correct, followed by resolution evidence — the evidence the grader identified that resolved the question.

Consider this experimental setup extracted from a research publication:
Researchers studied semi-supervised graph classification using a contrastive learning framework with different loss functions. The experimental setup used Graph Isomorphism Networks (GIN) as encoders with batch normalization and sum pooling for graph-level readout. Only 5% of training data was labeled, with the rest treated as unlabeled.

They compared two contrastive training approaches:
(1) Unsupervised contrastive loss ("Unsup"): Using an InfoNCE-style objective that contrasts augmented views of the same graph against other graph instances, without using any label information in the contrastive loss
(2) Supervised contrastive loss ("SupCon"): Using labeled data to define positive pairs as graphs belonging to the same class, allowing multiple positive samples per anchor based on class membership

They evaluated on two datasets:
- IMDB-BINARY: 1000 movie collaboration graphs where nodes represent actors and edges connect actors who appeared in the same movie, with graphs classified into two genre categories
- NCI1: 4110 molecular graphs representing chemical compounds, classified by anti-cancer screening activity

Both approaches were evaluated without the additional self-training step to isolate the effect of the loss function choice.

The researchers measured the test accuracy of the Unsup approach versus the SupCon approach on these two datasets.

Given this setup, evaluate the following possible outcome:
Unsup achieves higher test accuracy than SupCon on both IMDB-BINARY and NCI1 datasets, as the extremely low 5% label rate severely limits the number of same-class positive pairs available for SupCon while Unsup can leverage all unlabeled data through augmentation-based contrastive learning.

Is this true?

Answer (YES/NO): NO